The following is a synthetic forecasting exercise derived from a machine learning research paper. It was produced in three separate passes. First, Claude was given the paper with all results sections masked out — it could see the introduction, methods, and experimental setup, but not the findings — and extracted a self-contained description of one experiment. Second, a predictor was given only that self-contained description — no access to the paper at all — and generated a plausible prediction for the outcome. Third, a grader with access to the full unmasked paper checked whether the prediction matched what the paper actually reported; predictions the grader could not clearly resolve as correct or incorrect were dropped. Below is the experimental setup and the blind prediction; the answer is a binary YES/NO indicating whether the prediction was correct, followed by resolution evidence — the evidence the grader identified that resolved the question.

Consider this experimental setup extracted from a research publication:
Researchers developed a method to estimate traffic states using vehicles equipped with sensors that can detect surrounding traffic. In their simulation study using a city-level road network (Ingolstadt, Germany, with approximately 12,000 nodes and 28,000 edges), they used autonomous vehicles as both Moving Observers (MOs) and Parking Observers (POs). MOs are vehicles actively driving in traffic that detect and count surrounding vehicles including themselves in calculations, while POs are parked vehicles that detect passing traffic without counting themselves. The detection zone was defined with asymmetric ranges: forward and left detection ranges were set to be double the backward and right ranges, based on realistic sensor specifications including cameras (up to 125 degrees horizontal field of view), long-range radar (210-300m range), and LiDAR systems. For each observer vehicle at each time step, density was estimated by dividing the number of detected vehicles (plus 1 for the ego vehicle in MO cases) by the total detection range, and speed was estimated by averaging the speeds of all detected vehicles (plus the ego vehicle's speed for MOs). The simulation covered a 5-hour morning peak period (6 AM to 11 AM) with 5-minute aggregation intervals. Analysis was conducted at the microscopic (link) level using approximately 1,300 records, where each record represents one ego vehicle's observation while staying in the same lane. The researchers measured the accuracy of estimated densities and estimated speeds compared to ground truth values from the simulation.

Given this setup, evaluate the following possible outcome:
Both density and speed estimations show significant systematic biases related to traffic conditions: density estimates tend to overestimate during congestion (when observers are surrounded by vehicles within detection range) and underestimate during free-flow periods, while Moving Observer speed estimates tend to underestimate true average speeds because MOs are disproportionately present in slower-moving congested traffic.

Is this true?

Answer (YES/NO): NO